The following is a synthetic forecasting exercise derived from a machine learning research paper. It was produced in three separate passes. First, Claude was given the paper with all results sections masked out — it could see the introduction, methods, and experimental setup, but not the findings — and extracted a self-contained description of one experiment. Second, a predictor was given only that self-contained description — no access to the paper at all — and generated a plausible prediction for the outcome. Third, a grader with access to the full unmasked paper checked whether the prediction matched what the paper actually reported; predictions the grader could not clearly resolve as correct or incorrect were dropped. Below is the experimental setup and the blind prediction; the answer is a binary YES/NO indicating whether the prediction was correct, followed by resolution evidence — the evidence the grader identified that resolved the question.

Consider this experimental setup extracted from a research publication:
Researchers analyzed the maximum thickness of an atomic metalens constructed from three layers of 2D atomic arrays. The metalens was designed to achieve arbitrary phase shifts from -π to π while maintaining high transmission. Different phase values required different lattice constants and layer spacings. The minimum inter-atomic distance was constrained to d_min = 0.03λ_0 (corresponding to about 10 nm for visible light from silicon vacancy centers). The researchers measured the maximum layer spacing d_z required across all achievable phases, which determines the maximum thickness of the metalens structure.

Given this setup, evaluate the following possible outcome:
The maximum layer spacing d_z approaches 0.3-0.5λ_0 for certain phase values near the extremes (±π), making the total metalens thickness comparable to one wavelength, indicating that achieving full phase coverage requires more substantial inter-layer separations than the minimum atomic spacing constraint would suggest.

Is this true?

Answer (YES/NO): NO